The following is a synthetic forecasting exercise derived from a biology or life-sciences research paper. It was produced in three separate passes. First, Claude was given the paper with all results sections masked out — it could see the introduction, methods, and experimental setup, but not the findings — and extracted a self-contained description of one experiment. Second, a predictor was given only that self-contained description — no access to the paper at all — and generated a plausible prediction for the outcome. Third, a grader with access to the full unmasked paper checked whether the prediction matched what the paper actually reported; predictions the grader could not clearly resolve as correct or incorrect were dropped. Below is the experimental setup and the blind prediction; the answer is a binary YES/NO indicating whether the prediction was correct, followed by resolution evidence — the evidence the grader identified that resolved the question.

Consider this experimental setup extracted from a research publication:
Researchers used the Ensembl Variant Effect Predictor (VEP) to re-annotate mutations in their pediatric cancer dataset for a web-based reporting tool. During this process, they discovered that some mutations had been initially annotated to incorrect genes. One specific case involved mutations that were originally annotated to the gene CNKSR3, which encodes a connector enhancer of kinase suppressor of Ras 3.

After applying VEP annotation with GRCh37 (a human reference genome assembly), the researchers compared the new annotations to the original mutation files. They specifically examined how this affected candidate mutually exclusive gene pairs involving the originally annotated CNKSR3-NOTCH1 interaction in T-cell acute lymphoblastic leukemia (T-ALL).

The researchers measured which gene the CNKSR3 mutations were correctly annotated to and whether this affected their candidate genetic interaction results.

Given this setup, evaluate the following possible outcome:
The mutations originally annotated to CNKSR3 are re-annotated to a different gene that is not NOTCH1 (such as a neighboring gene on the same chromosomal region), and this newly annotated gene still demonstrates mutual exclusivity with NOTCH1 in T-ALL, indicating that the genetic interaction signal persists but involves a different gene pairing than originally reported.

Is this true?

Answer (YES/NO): YES